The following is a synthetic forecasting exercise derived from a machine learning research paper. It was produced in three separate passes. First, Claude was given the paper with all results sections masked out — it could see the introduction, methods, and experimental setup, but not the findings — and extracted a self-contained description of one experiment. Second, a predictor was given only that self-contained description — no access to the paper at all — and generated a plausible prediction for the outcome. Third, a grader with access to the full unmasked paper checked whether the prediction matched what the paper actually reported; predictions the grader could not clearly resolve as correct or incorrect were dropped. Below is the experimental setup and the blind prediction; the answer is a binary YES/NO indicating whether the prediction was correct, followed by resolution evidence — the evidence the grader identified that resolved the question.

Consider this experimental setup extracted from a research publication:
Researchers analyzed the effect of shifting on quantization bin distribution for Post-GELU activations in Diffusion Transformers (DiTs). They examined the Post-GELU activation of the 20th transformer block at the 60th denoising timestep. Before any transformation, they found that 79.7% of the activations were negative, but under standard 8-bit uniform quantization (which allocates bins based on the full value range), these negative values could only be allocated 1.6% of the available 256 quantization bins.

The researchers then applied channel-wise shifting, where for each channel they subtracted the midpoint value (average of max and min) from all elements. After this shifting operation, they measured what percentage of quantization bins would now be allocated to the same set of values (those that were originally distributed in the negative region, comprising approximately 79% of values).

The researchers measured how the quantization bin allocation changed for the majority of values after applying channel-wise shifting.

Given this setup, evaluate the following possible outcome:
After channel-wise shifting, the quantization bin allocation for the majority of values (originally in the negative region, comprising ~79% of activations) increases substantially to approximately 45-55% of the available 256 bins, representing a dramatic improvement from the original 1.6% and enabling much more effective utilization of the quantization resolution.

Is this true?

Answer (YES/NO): NO